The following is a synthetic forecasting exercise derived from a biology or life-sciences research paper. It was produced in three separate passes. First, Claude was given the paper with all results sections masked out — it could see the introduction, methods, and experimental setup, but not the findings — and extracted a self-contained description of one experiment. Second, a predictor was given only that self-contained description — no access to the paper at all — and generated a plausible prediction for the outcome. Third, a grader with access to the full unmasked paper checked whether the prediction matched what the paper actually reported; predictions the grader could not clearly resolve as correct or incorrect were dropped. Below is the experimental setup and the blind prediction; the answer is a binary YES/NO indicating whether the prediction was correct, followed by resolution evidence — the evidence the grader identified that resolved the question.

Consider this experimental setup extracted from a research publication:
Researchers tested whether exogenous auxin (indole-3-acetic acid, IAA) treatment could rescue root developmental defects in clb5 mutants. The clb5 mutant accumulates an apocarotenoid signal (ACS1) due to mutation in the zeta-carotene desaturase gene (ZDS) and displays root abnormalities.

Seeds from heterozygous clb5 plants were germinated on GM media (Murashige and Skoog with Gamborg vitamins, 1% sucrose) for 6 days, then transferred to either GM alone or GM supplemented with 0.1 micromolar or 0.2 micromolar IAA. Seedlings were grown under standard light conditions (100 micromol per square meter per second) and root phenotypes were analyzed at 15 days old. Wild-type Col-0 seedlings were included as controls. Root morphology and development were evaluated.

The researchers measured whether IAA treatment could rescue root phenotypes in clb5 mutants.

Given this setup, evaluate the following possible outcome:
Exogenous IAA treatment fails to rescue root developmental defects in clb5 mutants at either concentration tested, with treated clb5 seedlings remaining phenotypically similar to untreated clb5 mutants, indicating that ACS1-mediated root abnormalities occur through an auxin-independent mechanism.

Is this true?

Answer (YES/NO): NO